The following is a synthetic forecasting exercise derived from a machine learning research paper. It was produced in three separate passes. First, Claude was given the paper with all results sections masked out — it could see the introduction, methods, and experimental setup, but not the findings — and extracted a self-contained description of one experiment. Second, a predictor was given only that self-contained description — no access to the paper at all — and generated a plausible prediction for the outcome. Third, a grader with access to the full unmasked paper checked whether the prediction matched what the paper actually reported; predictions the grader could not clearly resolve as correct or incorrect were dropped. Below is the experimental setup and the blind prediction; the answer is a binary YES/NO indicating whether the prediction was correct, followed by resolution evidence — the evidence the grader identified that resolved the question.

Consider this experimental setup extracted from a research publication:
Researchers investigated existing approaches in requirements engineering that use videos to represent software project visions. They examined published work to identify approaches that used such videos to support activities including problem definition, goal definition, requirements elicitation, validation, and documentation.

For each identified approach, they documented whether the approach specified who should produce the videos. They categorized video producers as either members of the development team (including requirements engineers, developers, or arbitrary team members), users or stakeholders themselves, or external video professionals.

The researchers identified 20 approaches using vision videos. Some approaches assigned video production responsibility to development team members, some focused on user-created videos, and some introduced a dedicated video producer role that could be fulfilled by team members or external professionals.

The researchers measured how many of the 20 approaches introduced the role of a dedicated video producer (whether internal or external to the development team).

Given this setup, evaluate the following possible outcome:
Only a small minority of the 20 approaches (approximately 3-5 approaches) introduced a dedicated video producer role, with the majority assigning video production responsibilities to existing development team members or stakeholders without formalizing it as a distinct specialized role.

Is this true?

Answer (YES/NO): YES